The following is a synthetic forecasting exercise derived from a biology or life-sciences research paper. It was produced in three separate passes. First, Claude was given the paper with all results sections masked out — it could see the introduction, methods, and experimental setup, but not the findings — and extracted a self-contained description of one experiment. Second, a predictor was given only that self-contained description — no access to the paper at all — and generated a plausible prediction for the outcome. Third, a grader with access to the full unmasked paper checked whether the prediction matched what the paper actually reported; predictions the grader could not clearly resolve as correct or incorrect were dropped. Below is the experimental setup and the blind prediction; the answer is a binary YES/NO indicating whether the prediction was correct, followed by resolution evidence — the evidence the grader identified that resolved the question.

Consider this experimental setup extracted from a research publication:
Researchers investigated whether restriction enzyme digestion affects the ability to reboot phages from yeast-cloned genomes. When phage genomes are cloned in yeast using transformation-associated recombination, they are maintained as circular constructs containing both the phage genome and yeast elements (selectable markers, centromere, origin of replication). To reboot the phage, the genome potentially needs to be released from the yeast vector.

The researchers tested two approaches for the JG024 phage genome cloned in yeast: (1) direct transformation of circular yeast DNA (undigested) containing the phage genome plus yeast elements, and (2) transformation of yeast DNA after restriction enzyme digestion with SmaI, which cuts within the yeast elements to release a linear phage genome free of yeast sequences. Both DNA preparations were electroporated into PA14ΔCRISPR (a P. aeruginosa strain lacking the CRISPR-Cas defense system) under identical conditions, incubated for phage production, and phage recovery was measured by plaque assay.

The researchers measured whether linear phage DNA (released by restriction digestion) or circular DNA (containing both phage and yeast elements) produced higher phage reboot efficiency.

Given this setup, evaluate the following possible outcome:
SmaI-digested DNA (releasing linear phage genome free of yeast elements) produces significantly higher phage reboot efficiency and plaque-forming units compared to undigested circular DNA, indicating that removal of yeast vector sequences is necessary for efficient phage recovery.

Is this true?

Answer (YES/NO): YES